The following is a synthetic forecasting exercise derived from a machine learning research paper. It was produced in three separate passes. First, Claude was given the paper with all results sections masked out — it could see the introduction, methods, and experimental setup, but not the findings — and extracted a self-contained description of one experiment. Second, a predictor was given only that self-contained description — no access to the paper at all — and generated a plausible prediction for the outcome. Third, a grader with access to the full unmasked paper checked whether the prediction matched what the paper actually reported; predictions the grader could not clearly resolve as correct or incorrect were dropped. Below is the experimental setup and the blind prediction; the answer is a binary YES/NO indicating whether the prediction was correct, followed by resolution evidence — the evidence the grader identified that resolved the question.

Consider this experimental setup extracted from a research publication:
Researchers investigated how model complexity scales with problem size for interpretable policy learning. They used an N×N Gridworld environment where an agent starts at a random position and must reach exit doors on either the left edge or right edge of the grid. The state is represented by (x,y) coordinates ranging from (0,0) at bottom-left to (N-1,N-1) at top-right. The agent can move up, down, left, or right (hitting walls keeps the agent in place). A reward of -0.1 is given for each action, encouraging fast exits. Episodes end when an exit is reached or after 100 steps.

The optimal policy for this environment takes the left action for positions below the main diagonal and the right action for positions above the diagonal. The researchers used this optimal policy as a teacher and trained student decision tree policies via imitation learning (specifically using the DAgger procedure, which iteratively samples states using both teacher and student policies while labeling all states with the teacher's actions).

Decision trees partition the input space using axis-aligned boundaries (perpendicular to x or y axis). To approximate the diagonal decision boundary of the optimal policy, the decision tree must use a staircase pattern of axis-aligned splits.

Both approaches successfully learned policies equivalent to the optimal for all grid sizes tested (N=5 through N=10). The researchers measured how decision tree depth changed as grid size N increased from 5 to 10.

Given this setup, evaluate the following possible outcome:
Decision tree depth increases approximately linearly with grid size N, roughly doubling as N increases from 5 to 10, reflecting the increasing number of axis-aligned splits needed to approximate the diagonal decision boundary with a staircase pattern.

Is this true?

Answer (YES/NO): NO